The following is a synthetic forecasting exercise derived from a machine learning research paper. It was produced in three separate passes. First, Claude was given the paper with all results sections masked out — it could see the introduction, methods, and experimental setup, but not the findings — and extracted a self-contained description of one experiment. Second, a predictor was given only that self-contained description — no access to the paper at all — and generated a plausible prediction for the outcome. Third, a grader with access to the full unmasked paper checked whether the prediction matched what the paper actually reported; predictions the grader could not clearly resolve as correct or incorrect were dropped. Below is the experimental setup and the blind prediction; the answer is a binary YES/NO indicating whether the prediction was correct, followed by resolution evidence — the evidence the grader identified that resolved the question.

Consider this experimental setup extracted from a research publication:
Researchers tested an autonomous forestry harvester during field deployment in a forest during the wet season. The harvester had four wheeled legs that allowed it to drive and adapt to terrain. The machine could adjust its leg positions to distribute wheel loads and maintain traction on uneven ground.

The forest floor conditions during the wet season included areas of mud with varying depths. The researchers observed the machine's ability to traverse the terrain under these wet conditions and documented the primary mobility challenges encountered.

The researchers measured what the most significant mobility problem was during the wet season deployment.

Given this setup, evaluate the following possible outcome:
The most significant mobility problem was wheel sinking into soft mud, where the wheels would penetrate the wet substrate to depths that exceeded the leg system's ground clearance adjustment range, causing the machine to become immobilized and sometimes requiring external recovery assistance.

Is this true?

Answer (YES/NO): NO